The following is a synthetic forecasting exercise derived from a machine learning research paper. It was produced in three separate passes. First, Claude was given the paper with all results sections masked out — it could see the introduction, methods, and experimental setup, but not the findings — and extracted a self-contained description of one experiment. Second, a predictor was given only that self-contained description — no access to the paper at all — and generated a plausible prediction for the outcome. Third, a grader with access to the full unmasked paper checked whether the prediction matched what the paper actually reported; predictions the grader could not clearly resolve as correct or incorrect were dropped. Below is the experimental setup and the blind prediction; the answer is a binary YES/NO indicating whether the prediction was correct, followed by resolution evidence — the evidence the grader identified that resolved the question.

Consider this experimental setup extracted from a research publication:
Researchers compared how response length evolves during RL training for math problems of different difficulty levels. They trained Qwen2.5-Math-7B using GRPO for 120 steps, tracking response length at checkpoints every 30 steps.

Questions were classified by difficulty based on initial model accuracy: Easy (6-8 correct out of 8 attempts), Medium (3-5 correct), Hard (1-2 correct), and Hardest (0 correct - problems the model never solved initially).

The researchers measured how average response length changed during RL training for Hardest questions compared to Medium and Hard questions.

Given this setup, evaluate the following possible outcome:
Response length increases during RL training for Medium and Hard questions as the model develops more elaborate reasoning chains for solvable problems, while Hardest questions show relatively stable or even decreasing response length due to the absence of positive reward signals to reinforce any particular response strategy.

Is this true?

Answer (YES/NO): YES